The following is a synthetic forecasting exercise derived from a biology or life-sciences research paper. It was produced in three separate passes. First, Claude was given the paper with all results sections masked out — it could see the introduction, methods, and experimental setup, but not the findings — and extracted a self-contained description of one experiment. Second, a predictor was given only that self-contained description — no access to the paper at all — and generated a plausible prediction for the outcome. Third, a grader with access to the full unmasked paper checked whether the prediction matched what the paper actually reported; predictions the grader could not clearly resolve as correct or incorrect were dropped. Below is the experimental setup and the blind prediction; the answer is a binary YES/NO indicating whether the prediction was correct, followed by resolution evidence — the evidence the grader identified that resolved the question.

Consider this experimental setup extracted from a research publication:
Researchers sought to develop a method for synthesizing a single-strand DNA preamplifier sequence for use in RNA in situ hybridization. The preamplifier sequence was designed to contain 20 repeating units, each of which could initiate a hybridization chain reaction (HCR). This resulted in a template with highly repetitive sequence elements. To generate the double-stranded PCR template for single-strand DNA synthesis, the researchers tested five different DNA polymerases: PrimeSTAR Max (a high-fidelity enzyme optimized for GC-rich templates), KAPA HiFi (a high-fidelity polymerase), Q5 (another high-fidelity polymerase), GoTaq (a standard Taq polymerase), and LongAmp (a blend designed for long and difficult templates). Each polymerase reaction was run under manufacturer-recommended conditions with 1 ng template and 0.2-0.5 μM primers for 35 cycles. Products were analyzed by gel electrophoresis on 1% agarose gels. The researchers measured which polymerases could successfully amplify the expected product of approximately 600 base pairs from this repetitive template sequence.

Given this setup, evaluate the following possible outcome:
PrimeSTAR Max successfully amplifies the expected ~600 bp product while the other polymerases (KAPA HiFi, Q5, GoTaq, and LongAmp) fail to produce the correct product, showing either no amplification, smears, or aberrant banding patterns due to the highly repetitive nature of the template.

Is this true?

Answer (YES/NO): NO